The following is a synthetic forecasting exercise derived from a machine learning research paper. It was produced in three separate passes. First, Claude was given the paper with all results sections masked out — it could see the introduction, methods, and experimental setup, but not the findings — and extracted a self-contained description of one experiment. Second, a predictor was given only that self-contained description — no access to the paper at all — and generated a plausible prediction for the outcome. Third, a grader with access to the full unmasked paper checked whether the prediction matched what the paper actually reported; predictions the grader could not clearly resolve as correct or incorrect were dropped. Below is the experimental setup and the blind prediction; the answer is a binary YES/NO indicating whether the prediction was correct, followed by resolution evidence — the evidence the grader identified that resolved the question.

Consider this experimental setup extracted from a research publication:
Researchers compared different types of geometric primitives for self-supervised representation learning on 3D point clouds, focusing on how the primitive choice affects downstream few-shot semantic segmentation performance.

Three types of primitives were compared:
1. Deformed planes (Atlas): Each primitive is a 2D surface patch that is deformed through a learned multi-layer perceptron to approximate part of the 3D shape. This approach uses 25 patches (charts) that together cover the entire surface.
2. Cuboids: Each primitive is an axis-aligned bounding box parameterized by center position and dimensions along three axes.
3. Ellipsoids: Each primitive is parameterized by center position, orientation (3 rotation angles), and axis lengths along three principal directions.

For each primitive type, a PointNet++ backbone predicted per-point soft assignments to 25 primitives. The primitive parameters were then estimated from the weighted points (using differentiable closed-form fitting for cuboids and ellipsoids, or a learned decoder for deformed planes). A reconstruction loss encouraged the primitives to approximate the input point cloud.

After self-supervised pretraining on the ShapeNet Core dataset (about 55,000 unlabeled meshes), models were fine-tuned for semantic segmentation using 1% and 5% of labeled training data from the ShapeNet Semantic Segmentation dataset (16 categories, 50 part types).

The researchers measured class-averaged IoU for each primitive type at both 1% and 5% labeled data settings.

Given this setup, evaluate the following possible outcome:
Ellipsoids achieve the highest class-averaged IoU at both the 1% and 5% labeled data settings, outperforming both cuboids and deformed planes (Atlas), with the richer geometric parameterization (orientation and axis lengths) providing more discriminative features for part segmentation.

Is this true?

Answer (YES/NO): YES